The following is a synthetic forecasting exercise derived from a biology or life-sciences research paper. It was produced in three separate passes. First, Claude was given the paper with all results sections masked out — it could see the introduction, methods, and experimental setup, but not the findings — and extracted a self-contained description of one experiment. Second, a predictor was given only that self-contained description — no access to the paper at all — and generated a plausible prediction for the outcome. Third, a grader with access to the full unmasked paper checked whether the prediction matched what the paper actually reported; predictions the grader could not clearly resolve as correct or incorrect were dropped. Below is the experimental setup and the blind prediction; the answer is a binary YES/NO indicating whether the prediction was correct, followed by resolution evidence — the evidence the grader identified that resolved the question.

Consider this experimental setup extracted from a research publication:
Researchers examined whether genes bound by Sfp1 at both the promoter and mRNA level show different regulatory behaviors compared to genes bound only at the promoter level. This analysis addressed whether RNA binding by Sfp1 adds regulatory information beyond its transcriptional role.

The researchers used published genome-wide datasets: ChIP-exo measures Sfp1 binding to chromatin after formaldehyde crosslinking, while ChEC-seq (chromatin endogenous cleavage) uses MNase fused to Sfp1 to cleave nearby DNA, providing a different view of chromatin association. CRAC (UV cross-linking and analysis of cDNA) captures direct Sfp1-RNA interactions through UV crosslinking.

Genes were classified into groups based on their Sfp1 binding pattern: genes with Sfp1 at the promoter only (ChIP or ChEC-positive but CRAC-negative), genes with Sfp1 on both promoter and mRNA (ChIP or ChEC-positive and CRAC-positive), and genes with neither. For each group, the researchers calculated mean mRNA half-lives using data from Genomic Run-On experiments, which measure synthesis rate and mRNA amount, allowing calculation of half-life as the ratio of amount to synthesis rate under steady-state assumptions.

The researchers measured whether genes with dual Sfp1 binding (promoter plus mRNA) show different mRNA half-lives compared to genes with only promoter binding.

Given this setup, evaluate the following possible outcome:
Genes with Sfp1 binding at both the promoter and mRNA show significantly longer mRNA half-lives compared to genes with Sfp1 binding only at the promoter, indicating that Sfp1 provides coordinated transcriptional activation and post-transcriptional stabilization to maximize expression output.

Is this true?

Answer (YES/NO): YES